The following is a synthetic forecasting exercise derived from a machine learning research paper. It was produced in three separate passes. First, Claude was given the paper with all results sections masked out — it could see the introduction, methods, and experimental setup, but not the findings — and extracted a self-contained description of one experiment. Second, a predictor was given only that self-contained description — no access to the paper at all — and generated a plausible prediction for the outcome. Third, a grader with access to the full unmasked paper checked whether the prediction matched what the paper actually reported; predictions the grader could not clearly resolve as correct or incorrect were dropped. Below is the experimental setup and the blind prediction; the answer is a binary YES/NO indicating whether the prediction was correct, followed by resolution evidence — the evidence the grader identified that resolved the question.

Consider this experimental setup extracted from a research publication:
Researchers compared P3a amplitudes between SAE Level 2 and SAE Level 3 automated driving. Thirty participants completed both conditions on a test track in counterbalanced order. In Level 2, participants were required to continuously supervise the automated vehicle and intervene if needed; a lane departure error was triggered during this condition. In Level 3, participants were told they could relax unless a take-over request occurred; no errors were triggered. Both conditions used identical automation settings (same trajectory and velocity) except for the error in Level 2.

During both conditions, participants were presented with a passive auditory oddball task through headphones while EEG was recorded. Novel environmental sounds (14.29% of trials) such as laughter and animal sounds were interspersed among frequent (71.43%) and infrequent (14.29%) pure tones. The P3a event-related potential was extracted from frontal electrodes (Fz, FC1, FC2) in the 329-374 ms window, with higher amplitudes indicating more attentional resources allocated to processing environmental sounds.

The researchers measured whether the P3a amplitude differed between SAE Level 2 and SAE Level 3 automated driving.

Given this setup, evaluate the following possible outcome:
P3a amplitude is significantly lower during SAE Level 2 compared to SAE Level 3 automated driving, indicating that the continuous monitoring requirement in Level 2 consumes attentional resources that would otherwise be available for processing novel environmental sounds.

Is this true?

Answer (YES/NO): NO